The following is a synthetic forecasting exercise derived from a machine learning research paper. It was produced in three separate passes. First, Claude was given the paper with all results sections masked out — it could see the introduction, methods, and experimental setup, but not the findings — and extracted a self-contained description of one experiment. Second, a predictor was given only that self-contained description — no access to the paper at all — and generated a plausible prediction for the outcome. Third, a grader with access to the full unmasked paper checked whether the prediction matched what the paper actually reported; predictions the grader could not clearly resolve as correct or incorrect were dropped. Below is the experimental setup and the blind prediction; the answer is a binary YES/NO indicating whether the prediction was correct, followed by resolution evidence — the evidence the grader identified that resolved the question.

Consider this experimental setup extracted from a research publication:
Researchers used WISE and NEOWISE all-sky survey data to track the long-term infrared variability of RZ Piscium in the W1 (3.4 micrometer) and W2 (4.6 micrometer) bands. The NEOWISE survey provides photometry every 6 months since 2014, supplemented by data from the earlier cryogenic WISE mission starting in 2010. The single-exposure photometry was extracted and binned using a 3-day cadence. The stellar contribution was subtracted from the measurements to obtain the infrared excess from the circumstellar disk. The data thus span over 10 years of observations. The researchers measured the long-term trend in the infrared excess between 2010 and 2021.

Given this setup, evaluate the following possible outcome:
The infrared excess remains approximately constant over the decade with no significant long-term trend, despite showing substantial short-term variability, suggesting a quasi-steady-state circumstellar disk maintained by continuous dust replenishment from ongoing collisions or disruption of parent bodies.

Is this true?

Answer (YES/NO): NO